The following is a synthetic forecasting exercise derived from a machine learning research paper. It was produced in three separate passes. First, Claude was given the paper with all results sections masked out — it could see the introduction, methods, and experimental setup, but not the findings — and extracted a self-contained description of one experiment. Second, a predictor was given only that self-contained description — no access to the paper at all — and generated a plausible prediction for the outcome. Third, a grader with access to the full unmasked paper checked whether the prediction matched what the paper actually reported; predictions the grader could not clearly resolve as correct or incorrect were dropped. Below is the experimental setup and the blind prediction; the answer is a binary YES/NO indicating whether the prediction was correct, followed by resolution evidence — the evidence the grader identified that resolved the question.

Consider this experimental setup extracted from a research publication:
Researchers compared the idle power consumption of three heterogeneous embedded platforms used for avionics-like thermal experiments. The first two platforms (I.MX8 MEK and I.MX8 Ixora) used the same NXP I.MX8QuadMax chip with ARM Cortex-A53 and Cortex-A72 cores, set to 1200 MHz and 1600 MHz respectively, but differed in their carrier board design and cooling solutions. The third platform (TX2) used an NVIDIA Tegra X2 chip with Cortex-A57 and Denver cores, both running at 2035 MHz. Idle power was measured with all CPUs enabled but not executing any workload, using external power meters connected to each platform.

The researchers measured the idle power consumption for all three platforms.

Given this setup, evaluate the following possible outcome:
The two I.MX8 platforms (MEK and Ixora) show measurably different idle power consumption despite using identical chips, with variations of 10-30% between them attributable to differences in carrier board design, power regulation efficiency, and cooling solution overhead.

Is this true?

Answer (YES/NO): NO